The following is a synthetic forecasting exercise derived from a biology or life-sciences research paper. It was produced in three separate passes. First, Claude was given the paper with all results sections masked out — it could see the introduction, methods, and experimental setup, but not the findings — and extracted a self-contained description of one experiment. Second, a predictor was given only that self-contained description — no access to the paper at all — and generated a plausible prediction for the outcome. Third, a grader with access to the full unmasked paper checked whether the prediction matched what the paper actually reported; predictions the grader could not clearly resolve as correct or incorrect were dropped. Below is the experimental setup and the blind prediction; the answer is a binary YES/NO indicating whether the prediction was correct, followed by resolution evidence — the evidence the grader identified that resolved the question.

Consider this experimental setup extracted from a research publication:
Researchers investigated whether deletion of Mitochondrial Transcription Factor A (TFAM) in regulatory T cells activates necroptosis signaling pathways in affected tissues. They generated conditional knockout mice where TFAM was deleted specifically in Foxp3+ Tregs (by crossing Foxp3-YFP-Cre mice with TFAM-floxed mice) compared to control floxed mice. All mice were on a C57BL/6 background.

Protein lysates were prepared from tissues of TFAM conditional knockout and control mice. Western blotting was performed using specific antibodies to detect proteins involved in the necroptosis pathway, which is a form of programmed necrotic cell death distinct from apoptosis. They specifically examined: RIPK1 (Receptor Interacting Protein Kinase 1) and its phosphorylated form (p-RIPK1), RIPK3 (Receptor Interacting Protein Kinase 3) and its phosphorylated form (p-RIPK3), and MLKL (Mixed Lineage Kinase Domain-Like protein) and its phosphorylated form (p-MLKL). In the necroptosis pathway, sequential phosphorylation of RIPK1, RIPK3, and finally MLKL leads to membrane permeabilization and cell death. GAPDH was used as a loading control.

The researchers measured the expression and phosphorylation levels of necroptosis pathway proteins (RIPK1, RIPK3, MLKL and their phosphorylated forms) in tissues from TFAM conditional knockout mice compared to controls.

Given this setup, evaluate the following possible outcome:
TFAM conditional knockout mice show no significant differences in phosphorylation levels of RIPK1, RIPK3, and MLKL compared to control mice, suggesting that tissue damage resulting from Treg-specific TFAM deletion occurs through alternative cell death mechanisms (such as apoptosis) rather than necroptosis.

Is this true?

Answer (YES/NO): NO